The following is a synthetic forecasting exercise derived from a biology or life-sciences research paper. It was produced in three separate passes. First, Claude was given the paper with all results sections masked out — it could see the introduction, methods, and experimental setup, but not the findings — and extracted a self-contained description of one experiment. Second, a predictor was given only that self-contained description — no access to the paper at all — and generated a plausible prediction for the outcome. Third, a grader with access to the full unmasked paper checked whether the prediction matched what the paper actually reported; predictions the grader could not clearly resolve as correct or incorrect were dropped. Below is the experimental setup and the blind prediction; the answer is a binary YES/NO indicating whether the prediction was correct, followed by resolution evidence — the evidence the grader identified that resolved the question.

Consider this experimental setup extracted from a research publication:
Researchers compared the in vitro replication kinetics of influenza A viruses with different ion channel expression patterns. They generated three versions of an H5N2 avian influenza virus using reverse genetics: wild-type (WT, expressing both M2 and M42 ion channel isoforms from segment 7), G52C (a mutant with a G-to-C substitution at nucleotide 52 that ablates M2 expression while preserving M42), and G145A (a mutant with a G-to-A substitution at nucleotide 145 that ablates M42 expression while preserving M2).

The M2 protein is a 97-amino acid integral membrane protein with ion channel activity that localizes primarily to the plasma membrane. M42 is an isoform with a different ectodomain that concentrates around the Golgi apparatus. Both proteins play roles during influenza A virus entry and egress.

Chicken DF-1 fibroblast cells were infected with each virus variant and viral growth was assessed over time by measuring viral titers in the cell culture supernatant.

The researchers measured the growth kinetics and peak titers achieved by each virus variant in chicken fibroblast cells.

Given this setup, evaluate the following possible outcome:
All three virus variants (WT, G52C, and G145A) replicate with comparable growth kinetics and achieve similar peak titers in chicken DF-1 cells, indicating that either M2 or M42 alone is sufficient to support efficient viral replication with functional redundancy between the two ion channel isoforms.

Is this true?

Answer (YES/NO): NO